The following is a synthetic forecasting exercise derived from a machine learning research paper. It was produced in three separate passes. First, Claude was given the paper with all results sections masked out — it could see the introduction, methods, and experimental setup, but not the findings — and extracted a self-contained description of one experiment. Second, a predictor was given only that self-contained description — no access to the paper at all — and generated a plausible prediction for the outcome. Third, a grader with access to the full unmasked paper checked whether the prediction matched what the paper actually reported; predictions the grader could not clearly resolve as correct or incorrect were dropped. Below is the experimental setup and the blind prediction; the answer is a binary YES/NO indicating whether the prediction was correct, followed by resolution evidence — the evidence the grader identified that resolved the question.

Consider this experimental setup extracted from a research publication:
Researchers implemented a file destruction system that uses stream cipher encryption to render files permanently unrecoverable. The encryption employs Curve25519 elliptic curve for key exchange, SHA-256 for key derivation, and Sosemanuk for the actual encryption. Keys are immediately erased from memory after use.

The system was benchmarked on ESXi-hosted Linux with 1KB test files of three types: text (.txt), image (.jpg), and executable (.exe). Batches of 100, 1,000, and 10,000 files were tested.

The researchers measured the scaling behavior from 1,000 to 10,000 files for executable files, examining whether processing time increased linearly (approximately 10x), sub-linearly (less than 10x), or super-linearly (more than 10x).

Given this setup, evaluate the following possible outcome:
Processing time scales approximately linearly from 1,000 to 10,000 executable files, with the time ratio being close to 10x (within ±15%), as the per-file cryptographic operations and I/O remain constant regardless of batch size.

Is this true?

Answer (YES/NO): NO